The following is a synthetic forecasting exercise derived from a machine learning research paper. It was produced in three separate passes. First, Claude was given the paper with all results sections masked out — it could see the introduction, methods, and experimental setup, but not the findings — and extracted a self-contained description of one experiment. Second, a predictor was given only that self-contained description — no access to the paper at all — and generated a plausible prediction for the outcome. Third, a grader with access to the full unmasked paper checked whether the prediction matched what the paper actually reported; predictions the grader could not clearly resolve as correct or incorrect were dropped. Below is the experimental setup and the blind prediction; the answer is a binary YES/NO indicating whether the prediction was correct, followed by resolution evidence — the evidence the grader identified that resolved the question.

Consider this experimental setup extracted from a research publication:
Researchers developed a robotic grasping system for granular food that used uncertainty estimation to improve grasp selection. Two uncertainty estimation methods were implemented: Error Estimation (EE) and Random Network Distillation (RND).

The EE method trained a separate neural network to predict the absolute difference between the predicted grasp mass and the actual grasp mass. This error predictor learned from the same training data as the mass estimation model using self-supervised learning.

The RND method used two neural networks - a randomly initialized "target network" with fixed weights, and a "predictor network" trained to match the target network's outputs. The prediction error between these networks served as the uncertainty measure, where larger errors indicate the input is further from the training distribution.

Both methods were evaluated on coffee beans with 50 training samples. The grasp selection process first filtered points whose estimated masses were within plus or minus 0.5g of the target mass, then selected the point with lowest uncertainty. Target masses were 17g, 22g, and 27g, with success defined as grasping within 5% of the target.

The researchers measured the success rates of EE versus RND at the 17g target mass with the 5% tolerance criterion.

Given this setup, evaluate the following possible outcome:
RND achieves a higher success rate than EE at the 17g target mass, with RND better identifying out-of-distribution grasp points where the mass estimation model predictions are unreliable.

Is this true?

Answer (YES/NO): NO